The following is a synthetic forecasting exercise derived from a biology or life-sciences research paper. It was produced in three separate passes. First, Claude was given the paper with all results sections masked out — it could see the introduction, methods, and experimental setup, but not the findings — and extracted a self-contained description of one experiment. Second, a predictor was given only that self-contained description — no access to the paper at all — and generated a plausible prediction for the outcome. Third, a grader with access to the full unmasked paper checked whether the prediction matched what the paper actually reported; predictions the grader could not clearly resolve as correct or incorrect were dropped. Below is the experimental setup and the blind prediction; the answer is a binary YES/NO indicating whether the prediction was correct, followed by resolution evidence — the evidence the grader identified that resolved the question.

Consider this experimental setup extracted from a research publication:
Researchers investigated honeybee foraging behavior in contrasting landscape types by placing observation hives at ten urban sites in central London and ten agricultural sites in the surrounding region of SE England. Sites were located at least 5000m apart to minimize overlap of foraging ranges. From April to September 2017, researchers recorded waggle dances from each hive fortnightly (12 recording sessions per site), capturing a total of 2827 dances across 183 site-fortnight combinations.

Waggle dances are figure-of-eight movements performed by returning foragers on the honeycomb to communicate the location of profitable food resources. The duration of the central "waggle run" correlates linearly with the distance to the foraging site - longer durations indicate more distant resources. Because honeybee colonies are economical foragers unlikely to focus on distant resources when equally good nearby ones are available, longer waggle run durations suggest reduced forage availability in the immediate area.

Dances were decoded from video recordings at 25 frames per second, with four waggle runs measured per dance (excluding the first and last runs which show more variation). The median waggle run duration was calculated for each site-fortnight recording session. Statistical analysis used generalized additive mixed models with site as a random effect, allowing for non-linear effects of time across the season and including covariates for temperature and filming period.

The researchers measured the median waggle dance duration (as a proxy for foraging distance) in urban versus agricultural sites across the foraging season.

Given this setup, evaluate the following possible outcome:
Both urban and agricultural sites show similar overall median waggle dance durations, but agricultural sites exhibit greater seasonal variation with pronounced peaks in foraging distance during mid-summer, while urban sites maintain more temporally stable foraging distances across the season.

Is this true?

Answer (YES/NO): NO